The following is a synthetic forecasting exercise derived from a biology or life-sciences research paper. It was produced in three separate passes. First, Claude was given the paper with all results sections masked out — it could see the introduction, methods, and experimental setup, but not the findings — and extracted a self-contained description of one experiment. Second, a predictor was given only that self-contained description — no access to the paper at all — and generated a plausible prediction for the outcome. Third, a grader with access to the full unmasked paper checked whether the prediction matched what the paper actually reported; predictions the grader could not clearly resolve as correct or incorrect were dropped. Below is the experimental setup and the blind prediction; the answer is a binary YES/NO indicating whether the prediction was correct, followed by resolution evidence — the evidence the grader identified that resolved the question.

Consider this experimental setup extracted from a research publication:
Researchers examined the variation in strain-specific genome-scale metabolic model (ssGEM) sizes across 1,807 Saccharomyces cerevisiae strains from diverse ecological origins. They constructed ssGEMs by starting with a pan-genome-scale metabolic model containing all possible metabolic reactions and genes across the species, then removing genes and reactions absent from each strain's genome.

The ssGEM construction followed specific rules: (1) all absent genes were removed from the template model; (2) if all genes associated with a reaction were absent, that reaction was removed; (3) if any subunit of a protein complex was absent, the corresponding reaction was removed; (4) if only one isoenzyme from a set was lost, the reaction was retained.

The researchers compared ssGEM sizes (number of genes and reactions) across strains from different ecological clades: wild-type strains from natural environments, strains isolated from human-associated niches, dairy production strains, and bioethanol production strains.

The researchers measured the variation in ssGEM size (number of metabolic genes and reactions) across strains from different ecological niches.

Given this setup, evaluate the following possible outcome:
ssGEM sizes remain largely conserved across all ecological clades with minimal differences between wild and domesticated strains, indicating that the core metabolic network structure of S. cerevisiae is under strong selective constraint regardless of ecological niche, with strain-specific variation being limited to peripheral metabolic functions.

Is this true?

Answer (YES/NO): NO